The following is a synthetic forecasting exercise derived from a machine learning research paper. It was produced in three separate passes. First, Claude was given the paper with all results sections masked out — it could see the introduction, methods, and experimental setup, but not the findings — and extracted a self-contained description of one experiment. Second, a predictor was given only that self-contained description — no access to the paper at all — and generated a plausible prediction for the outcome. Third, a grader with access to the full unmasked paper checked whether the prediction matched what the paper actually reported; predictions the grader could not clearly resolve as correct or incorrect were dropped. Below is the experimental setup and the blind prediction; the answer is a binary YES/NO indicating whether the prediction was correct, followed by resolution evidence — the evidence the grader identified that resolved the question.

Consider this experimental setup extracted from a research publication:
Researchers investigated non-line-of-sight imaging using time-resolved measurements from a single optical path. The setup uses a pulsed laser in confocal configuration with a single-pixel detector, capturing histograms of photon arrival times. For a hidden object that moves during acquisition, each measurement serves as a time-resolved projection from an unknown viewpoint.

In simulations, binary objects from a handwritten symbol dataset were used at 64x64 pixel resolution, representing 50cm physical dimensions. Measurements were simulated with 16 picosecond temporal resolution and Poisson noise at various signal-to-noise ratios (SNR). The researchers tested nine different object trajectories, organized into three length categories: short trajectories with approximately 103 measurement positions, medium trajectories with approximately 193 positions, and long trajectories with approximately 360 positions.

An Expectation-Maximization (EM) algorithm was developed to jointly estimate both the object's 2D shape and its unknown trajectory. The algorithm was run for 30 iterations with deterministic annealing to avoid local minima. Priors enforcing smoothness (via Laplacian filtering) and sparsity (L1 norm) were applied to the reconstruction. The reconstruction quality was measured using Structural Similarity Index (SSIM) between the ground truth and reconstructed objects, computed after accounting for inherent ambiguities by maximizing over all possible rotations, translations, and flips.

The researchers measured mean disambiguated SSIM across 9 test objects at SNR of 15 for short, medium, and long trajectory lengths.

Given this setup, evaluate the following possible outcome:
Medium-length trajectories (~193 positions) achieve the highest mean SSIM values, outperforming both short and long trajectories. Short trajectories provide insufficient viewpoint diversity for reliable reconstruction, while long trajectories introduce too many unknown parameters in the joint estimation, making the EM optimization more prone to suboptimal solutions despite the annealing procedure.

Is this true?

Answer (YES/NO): NO